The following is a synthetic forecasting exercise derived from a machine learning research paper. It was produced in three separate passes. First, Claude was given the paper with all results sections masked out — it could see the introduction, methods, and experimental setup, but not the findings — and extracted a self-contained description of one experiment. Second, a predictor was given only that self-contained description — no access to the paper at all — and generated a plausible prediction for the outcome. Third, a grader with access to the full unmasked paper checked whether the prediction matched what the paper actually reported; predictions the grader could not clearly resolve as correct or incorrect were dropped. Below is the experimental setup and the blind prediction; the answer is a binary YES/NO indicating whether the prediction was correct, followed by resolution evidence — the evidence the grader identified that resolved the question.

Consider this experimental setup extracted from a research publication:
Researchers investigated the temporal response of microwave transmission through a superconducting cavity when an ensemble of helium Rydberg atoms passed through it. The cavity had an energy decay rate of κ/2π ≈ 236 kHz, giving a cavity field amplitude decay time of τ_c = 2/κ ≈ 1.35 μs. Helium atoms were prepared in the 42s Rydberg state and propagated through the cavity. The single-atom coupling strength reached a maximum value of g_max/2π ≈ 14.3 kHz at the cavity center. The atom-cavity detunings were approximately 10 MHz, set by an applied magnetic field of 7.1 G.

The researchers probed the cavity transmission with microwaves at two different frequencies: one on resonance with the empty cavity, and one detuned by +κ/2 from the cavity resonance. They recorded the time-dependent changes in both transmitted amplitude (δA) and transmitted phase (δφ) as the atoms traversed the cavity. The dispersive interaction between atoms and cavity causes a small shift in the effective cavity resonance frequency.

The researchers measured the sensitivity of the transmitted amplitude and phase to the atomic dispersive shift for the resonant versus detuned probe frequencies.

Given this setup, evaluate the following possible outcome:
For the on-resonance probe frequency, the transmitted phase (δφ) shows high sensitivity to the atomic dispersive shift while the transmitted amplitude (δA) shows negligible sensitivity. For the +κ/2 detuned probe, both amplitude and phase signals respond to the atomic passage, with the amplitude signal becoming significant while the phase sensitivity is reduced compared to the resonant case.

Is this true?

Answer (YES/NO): YES